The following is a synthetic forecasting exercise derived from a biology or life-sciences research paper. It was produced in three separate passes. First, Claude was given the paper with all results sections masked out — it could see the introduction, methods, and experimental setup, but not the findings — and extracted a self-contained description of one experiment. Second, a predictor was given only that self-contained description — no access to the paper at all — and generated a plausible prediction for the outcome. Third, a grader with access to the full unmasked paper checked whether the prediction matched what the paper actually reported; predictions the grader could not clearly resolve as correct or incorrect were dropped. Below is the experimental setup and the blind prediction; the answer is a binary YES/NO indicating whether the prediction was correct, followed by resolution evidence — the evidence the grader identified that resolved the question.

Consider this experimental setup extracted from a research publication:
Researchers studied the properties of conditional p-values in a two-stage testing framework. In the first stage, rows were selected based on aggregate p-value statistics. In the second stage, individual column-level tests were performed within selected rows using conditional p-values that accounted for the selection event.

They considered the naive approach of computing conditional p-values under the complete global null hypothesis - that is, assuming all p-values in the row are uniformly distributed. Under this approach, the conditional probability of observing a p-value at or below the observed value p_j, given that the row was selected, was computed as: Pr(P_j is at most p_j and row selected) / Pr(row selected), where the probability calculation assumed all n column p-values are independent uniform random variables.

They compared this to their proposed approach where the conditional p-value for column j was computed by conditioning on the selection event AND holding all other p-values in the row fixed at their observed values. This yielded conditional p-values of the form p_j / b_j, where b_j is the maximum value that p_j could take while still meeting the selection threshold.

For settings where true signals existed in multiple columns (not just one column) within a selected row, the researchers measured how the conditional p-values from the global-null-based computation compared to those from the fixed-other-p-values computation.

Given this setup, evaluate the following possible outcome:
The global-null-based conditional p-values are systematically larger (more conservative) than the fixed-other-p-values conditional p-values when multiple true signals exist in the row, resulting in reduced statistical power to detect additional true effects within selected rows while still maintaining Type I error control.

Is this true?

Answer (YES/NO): YES